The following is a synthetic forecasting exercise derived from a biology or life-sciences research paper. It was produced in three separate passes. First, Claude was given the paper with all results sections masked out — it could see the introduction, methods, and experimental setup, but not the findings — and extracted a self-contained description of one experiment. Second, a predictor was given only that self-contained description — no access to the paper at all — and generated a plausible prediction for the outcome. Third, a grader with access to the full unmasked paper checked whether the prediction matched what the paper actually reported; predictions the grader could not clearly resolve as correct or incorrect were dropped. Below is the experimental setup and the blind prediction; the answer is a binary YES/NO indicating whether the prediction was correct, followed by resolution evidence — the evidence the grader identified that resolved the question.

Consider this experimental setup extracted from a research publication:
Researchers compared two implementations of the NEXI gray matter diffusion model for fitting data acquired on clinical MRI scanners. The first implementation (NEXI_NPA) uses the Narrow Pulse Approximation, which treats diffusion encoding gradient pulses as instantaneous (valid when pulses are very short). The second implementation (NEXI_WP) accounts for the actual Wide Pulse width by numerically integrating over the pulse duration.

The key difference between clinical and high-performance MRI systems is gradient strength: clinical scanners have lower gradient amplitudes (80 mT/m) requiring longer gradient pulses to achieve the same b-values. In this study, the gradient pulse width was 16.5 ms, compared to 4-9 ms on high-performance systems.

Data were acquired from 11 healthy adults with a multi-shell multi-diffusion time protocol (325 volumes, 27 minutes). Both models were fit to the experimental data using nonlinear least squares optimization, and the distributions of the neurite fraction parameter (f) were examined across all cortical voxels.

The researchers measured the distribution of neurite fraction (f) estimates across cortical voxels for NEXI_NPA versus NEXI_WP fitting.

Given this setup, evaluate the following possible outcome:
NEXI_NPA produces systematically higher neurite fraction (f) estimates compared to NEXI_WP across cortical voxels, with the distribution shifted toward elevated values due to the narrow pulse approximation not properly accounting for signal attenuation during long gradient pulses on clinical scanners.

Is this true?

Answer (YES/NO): NO